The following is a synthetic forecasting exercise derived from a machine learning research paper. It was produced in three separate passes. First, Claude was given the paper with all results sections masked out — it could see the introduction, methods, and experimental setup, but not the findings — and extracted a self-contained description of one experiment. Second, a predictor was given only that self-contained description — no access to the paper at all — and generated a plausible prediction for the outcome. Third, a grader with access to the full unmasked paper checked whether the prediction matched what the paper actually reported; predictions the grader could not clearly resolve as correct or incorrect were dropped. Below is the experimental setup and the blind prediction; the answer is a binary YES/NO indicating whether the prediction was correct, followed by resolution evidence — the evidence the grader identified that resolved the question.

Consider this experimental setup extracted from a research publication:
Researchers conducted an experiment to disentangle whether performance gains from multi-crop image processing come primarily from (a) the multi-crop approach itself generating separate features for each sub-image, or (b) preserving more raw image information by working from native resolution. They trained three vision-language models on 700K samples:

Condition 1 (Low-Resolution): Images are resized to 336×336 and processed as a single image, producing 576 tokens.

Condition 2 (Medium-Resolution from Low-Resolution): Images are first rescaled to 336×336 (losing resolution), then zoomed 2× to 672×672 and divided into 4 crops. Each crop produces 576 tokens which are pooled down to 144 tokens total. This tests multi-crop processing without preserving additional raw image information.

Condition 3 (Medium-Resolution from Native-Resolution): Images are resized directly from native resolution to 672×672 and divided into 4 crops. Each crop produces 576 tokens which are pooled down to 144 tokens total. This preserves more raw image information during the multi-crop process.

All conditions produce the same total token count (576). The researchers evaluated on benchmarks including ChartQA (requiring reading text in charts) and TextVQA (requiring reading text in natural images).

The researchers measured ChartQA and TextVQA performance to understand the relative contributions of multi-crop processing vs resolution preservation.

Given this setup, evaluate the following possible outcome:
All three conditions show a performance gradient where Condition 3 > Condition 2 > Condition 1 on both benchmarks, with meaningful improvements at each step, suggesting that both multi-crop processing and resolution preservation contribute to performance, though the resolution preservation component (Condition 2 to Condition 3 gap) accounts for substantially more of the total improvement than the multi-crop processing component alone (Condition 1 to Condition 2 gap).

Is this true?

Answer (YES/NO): NO